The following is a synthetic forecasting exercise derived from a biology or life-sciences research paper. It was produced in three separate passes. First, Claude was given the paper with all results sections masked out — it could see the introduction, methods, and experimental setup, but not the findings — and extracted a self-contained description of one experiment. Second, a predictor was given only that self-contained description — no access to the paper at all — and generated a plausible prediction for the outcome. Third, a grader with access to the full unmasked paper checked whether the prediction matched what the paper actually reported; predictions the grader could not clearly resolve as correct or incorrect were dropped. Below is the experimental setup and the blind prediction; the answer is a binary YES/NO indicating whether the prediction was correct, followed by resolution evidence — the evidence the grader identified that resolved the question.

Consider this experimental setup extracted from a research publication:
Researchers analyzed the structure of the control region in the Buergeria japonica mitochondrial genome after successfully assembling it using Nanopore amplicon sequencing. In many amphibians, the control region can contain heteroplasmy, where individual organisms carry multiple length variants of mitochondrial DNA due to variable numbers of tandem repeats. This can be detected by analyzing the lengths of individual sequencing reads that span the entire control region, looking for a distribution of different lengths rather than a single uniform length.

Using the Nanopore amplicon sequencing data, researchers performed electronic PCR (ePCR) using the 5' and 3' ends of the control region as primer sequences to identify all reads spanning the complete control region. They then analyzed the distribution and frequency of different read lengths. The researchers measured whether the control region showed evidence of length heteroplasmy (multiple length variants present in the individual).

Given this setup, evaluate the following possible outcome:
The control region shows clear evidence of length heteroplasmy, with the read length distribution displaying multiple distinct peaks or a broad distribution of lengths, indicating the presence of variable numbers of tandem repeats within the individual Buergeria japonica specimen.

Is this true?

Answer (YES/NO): NO